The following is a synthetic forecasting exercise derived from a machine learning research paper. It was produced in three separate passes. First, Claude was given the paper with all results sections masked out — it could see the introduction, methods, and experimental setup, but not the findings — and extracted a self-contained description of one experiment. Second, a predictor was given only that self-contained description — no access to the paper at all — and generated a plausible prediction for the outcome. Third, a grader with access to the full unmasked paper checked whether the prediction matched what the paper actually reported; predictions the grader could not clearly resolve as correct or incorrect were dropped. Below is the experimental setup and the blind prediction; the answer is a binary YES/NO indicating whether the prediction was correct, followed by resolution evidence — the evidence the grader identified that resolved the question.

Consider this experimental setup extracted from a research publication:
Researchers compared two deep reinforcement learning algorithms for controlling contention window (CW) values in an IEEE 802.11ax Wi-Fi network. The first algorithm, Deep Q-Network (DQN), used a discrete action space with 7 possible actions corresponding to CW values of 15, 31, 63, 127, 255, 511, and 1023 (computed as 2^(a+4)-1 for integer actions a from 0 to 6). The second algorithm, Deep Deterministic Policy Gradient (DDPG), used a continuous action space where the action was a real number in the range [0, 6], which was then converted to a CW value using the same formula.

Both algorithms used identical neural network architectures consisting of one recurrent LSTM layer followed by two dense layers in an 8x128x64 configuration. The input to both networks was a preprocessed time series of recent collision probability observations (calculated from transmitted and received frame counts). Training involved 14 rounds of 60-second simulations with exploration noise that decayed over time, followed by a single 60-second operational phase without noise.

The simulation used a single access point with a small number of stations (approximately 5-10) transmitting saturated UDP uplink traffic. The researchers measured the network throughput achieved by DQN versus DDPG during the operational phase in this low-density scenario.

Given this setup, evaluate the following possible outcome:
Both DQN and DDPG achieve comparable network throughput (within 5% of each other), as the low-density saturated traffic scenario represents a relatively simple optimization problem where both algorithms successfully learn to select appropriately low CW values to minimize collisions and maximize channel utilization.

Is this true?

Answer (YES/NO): YES